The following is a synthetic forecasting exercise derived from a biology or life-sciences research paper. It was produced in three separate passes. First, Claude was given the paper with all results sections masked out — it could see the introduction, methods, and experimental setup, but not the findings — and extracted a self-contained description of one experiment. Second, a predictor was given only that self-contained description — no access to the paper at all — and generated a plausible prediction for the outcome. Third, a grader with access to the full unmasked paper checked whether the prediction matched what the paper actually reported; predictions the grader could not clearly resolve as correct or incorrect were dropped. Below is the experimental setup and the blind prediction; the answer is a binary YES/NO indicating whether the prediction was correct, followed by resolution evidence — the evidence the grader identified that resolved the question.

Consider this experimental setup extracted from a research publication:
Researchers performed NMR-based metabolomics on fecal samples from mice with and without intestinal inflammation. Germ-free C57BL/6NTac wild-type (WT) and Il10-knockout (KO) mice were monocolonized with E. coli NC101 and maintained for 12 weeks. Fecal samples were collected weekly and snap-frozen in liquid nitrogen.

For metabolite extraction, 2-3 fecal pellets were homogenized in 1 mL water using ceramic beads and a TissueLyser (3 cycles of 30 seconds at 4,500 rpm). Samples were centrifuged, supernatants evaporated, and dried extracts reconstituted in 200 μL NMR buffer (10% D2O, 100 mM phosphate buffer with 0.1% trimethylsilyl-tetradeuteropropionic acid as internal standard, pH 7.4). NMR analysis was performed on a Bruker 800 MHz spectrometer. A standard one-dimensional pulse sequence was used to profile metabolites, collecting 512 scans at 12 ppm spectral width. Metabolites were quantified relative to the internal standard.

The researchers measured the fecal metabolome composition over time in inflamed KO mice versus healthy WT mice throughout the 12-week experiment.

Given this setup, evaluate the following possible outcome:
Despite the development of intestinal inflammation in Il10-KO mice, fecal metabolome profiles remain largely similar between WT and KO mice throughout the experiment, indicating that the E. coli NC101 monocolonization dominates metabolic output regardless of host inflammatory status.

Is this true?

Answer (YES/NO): NO